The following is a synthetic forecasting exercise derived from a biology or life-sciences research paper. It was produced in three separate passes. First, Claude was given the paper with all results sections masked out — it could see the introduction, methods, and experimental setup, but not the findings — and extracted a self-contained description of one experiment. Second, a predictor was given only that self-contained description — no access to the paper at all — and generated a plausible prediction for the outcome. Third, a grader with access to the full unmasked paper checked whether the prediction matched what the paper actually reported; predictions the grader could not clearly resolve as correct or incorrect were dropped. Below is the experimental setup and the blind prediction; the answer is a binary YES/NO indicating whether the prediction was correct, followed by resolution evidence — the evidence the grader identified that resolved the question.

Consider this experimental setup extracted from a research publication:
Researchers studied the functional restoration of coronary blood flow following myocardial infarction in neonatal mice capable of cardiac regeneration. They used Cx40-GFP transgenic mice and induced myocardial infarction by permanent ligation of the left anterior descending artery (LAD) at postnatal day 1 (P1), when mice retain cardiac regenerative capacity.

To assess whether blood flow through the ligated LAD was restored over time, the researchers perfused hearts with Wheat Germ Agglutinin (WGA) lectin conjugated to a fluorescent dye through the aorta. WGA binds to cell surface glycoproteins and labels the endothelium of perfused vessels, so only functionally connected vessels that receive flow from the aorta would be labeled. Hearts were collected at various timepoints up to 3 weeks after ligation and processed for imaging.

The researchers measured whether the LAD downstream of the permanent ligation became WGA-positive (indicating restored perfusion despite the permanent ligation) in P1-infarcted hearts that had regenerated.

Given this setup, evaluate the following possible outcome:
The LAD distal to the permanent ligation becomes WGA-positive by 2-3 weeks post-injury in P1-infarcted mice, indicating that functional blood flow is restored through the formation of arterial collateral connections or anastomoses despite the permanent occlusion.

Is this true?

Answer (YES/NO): YES